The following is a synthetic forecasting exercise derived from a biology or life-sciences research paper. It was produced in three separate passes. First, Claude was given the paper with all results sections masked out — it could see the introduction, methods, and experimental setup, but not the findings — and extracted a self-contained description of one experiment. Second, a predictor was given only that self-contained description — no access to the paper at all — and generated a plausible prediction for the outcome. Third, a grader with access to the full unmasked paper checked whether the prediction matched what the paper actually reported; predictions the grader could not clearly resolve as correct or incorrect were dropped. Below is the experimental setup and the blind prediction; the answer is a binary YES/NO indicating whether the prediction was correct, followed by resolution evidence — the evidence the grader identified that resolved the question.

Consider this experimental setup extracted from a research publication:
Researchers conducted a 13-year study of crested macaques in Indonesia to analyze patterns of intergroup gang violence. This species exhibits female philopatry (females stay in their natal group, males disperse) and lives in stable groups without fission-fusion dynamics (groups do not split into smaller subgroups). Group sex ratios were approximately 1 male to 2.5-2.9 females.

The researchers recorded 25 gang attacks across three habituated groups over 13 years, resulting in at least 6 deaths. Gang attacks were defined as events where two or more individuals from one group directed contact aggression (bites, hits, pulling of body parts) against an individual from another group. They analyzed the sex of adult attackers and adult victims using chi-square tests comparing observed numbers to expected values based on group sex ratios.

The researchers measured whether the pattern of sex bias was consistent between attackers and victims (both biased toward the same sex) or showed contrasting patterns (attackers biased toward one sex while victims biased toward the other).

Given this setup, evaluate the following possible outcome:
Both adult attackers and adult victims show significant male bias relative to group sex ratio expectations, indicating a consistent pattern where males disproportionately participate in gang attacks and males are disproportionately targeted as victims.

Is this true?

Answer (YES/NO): NO